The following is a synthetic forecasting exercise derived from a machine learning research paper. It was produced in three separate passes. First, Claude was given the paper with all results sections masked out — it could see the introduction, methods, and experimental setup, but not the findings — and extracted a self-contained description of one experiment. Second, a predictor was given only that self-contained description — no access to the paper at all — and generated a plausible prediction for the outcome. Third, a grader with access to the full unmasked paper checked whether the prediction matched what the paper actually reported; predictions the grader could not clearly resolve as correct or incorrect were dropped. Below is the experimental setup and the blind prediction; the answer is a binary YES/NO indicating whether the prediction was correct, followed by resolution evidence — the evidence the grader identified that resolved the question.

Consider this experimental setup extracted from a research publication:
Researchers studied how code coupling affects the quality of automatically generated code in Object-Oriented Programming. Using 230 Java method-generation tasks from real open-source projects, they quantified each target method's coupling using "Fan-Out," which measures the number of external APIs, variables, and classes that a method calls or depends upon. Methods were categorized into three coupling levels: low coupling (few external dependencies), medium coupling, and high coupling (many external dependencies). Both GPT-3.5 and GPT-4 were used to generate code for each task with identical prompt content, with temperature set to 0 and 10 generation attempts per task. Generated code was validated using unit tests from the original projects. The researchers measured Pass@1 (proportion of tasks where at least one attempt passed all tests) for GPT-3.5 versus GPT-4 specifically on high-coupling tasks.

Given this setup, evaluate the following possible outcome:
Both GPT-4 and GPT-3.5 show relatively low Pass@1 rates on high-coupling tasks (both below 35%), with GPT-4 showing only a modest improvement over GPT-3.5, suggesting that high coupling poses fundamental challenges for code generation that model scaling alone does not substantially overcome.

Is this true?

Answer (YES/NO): NO